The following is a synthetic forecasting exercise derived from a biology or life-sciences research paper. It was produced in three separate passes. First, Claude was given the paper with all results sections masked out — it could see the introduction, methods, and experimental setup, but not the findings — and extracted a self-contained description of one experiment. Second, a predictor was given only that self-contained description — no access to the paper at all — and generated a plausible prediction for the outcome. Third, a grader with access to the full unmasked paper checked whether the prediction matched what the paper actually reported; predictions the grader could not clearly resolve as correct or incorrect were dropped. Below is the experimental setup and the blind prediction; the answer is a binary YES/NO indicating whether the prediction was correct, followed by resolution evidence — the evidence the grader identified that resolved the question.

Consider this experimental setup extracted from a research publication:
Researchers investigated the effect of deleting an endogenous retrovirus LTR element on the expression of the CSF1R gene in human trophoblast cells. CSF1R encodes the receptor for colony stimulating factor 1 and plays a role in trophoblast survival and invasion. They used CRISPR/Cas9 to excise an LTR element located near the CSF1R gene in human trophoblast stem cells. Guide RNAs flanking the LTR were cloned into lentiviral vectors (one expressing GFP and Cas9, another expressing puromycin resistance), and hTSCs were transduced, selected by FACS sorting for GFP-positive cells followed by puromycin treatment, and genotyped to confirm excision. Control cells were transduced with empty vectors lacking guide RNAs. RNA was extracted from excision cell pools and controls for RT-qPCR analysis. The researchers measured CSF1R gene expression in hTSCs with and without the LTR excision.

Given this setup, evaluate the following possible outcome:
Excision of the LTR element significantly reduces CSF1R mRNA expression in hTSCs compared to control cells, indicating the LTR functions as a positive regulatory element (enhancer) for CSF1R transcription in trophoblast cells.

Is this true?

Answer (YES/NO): NO